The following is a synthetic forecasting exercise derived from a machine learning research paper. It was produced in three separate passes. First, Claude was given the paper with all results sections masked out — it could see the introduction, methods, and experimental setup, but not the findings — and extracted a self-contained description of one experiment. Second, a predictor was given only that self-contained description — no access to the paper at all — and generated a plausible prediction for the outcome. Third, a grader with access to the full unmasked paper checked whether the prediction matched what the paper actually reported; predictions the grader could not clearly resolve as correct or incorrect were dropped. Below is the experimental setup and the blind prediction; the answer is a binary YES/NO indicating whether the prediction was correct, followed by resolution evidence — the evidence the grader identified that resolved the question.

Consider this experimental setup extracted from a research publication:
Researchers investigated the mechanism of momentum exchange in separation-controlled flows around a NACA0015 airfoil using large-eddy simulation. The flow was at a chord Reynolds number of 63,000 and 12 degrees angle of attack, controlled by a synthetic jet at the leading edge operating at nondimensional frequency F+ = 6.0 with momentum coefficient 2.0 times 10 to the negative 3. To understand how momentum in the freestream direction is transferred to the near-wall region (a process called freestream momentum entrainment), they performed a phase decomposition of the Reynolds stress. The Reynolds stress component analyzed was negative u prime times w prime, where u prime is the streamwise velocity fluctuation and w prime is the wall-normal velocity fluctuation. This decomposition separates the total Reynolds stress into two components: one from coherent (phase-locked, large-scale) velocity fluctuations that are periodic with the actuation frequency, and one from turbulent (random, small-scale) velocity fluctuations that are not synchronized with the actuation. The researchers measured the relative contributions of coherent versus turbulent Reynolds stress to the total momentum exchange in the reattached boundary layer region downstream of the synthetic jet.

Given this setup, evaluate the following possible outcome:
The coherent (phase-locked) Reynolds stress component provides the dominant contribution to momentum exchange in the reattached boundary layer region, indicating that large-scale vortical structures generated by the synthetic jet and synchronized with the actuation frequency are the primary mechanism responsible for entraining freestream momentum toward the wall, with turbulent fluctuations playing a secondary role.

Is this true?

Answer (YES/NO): NO